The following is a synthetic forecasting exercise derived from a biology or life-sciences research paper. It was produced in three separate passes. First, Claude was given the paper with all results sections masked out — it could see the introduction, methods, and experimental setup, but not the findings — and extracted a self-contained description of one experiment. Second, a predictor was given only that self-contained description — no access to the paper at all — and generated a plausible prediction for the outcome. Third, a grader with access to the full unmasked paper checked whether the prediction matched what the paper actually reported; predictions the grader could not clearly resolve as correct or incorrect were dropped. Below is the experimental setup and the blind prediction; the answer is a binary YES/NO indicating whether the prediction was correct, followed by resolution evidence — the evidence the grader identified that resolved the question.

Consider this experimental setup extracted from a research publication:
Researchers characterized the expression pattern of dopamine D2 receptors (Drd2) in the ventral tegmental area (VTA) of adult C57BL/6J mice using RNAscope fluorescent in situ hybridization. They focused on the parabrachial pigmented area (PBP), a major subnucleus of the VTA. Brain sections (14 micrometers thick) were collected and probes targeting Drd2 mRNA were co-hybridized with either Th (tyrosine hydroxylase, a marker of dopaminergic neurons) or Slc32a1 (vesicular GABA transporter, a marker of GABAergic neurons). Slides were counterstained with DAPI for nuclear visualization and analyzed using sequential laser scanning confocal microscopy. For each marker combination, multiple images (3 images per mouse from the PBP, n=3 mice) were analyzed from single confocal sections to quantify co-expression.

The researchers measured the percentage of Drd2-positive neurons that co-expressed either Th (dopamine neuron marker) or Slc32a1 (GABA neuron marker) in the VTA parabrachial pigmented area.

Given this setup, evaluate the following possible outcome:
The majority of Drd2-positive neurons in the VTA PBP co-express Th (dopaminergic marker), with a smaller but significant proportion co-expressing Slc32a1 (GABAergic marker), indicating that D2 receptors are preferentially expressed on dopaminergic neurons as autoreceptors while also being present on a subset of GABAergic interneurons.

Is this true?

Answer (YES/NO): YES